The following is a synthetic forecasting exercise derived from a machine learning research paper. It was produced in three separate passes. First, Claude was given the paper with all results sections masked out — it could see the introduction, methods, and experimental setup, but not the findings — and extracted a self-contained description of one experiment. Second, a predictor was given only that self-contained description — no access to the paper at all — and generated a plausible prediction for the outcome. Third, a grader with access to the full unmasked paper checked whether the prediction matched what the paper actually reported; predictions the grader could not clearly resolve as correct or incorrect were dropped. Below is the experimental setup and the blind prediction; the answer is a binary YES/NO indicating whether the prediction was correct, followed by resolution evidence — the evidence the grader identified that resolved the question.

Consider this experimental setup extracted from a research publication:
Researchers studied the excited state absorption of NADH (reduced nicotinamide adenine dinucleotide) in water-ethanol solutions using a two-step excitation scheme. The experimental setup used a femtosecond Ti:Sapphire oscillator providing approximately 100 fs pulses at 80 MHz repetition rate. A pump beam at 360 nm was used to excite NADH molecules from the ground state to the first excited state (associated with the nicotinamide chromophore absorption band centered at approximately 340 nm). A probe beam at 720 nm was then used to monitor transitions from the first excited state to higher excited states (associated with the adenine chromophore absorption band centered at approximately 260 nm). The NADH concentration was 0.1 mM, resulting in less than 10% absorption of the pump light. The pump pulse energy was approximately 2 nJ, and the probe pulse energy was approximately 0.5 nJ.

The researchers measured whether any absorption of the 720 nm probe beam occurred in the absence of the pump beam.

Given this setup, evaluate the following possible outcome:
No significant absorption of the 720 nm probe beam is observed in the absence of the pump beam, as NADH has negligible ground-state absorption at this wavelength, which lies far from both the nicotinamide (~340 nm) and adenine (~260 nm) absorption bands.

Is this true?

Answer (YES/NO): YES